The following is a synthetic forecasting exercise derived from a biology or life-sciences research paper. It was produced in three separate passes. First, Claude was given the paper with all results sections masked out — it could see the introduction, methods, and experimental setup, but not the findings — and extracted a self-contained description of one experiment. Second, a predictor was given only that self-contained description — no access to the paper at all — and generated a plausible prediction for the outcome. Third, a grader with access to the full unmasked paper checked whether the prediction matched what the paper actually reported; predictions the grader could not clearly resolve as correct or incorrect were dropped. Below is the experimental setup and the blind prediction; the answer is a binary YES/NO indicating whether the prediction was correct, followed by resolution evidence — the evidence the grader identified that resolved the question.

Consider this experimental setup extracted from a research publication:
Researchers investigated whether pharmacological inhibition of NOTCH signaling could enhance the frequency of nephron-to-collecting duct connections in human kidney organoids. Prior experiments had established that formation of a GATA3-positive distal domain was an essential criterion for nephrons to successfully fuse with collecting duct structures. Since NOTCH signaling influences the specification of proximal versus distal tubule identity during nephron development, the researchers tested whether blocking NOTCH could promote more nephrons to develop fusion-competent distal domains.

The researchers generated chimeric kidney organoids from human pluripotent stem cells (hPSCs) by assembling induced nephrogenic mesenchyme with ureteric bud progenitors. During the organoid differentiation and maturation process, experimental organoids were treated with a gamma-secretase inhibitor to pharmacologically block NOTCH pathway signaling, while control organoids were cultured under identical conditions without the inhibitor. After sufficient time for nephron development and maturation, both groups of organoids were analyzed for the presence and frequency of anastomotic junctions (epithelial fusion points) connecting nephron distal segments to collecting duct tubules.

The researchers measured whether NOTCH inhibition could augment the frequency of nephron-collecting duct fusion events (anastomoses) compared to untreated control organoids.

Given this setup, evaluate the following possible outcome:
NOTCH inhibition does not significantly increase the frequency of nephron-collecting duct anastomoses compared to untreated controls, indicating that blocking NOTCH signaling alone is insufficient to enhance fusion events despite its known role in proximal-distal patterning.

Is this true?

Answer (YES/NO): NO